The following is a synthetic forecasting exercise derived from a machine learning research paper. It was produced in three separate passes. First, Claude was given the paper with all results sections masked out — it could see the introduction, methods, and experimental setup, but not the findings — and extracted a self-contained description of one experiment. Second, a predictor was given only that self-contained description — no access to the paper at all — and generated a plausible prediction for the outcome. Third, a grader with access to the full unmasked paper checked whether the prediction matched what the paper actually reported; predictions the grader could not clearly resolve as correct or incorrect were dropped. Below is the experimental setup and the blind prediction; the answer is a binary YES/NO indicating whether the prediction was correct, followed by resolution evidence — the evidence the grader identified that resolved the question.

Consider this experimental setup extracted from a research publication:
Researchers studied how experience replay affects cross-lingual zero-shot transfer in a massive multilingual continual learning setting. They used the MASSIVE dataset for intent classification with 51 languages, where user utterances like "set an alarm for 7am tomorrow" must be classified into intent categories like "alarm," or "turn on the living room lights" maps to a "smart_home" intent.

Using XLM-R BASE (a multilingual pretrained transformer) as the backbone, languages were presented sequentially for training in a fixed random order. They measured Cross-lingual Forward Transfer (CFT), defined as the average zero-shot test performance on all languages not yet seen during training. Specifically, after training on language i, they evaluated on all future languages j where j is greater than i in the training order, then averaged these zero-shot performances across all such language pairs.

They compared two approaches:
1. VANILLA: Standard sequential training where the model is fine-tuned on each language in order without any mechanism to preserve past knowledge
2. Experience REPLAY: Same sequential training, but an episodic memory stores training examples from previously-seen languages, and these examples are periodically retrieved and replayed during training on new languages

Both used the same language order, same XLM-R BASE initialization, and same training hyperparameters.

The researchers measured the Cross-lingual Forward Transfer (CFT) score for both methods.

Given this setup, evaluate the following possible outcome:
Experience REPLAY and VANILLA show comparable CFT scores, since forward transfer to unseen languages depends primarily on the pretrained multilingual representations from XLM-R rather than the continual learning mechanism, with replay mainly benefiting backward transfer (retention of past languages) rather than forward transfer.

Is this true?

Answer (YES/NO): NO